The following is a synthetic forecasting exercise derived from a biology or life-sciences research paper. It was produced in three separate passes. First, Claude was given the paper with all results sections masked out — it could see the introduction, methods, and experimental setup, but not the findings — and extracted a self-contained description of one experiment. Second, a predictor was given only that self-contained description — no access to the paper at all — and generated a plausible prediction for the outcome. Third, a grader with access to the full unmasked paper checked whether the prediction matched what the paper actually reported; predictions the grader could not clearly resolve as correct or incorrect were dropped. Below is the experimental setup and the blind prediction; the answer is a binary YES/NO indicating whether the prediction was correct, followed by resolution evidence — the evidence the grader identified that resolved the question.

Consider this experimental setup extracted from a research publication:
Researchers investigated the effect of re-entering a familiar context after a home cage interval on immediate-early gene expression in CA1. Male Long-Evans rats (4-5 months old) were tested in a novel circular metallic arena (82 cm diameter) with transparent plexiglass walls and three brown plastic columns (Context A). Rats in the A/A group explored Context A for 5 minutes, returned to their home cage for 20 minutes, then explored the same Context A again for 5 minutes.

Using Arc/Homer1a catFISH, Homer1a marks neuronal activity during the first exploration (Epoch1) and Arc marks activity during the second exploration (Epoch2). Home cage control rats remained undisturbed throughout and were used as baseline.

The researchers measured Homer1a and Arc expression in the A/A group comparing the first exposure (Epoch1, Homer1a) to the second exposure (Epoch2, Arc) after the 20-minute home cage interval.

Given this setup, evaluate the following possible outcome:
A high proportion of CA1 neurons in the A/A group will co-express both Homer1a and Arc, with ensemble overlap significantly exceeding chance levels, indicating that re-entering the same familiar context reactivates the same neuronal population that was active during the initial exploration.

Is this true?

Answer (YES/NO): YES